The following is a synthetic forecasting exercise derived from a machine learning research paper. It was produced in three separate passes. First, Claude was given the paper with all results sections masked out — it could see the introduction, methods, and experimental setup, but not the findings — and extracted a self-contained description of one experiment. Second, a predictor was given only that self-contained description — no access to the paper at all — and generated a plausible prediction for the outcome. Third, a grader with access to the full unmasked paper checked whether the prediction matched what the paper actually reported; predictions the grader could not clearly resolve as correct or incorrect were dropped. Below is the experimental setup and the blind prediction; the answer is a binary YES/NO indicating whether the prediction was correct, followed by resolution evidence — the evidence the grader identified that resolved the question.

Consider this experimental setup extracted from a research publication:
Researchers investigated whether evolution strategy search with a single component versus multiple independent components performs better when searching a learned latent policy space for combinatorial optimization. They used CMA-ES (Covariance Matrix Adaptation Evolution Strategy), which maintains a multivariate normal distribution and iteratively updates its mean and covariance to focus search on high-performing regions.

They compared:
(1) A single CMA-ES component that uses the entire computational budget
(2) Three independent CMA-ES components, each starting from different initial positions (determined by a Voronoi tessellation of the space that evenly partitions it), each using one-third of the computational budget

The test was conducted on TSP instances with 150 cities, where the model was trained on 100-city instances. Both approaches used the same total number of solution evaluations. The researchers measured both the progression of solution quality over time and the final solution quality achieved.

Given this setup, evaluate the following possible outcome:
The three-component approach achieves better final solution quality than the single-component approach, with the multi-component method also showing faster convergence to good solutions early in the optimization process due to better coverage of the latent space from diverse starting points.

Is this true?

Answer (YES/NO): NO